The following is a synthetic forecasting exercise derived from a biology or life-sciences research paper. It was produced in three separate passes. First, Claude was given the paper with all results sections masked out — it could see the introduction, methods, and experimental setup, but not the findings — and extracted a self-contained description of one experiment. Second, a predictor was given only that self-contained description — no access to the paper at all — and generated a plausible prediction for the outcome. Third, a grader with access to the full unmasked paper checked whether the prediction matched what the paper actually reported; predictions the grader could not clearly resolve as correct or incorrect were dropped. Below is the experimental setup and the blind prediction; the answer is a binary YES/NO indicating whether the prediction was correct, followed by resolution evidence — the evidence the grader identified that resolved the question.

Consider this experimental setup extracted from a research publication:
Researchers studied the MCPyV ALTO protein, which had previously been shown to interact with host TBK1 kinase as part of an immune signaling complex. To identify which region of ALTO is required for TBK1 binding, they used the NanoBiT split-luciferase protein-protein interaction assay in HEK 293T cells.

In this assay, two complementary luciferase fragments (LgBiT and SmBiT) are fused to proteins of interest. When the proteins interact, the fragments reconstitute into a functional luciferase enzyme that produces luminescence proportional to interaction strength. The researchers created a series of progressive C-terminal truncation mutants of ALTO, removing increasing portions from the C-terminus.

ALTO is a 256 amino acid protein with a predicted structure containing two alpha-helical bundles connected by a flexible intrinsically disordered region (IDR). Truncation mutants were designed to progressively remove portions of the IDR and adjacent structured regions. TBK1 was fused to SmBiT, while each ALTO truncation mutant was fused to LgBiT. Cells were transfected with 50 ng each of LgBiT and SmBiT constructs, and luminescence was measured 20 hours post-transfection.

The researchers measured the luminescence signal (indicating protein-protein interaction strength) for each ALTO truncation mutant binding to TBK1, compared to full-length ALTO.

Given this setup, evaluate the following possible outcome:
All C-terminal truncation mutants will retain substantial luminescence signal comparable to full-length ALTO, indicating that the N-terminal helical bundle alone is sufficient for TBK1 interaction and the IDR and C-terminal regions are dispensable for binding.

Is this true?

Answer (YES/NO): NO